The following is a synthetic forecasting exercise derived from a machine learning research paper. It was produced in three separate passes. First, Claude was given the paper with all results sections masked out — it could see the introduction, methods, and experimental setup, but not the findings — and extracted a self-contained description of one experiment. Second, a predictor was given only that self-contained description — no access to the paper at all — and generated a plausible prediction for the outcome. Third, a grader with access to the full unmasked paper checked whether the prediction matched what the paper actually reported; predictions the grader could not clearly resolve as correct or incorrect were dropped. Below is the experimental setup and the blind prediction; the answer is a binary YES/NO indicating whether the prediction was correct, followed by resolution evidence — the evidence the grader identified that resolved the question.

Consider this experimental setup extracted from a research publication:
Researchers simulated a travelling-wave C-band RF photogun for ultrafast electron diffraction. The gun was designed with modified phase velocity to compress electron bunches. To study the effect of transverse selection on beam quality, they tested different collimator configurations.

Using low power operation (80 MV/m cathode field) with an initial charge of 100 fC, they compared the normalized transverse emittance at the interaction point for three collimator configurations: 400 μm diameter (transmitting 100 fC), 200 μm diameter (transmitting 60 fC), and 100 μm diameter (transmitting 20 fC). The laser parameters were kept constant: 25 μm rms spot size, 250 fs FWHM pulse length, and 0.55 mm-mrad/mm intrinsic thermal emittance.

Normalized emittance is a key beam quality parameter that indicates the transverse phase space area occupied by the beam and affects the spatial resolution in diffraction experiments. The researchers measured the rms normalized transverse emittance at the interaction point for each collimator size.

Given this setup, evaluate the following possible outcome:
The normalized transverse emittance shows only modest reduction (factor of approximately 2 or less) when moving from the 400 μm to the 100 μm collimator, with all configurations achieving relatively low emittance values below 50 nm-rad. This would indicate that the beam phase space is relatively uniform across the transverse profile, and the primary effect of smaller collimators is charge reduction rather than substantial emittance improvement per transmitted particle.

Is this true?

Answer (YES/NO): NO